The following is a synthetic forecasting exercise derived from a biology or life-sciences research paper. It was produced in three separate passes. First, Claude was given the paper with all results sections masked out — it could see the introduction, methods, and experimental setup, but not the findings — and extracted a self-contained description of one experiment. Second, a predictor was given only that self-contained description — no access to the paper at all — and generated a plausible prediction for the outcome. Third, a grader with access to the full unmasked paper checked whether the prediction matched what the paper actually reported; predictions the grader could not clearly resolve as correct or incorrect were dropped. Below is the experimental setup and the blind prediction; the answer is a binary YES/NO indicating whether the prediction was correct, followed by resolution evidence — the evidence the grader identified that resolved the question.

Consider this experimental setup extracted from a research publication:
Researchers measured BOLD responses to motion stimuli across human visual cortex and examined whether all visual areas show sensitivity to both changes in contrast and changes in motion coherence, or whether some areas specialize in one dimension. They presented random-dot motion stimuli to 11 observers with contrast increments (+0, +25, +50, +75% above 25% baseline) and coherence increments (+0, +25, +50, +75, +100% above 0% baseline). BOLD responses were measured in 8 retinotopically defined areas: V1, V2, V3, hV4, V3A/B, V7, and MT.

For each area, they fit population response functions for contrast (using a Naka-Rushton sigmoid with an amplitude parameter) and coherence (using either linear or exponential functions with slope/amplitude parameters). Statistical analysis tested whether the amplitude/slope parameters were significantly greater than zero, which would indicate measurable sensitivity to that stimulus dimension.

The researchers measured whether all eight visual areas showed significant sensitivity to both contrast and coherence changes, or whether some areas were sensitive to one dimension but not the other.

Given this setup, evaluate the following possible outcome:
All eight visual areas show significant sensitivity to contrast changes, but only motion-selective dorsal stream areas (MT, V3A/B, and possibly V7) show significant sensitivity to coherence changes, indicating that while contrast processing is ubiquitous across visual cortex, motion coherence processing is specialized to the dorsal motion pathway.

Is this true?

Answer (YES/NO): NO